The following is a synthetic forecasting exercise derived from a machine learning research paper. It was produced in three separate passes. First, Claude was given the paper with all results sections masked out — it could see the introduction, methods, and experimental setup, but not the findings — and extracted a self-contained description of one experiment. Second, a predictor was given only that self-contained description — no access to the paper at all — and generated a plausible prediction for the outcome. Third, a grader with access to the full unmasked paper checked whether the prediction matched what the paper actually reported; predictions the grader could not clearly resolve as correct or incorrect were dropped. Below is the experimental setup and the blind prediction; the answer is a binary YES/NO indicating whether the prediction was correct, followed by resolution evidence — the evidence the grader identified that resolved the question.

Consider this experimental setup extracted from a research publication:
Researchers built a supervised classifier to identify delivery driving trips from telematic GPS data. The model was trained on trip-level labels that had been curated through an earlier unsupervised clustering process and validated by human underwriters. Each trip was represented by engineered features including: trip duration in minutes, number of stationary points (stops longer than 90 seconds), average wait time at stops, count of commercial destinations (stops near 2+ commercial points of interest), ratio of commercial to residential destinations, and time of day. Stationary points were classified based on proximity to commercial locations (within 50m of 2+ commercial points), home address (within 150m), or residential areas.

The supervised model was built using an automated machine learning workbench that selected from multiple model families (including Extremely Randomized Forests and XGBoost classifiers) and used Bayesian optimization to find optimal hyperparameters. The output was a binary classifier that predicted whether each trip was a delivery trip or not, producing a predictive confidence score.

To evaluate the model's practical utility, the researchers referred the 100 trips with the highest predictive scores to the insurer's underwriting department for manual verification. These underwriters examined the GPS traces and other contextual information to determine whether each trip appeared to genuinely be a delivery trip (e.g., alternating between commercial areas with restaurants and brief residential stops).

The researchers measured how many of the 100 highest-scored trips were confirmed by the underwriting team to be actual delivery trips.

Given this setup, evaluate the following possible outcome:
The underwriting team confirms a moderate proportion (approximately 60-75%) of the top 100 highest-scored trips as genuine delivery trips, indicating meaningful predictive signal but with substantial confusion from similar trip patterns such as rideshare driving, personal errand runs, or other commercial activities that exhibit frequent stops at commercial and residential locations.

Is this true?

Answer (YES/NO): NO